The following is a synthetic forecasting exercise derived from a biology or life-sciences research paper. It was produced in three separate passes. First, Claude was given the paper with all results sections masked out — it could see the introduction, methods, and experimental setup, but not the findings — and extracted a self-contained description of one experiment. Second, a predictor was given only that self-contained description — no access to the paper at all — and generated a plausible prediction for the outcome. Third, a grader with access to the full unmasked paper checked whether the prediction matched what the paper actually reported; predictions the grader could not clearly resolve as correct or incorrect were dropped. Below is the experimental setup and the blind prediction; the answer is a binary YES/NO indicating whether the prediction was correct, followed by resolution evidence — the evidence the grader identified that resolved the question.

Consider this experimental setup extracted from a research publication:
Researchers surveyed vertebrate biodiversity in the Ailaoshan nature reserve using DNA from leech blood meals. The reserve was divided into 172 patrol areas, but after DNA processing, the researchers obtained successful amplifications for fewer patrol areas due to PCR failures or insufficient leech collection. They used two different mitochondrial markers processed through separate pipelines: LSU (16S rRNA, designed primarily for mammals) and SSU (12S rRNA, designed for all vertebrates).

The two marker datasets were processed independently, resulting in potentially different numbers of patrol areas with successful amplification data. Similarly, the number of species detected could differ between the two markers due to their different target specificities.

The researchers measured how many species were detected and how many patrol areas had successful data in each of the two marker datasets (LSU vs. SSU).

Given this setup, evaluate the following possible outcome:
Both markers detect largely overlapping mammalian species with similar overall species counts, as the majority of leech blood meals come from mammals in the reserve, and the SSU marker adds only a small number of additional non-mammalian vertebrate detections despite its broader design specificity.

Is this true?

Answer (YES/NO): NO